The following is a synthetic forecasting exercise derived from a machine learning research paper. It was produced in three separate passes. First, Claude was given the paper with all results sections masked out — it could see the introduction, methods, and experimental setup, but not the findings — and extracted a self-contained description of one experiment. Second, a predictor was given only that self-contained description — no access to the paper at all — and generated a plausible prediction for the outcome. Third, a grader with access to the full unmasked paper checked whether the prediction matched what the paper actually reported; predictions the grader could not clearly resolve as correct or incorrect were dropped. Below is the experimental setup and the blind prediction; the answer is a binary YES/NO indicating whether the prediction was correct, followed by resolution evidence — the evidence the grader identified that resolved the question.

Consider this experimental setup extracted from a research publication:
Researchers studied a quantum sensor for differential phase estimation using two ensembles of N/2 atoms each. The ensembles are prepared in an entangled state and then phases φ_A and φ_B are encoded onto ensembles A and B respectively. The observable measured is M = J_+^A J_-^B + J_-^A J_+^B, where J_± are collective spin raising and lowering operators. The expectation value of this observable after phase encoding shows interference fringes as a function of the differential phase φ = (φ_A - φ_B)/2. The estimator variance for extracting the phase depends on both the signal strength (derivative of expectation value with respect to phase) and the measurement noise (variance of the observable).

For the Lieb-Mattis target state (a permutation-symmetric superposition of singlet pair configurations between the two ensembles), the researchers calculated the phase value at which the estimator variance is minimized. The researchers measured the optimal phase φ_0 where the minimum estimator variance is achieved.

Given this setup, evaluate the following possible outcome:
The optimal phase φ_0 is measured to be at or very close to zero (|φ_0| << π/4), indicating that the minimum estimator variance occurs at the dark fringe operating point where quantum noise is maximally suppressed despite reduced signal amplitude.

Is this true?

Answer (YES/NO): NO